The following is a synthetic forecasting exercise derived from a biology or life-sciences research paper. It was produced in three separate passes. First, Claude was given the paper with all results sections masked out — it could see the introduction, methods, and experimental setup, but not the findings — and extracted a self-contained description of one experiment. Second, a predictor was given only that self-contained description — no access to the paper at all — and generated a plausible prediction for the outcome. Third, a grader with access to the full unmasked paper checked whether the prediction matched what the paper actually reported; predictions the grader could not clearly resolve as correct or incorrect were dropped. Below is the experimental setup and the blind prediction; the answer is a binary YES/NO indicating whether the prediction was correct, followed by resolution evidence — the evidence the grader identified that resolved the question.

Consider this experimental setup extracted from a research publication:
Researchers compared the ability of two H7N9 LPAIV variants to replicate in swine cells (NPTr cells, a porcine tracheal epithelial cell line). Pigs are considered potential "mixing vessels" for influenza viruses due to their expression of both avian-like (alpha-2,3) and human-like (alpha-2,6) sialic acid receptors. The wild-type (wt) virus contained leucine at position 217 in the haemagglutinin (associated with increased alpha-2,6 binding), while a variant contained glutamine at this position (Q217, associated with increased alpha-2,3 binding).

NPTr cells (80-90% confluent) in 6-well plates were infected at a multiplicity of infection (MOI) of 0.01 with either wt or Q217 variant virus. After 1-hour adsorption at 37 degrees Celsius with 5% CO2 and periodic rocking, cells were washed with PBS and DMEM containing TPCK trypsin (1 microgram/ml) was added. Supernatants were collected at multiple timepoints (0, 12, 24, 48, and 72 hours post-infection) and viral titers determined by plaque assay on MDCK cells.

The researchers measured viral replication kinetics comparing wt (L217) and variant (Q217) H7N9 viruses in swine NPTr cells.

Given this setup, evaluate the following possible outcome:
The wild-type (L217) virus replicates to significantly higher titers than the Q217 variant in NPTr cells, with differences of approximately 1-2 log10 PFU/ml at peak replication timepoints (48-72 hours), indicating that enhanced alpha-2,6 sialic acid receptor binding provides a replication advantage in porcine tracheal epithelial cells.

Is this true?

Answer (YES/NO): NO